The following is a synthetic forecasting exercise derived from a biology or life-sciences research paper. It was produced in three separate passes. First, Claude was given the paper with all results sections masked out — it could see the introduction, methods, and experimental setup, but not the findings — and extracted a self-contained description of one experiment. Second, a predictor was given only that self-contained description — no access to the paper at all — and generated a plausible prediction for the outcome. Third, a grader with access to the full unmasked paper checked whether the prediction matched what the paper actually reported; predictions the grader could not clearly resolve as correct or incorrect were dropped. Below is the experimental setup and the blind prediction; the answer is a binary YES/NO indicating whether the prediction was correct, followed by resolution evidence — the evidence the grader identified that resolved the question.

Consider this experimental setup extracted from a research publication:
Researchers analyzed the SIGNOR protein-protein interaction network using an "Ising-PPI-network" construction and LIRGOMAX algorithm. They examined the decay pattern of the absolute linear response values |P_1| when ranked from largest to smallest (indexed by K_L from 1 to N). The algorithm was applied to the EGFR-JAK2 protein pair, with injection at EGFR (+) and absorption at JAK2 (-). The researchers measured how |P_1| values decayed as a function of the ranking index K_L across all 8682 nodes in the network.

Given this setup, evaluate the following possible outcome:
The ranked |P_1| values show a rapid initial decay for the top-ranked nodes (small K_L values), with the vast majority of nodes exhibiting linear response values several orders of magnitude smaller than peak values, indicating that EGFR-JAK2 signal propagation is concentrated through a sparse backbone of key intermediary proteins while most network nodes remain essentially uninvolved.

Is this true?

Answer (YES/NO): NO